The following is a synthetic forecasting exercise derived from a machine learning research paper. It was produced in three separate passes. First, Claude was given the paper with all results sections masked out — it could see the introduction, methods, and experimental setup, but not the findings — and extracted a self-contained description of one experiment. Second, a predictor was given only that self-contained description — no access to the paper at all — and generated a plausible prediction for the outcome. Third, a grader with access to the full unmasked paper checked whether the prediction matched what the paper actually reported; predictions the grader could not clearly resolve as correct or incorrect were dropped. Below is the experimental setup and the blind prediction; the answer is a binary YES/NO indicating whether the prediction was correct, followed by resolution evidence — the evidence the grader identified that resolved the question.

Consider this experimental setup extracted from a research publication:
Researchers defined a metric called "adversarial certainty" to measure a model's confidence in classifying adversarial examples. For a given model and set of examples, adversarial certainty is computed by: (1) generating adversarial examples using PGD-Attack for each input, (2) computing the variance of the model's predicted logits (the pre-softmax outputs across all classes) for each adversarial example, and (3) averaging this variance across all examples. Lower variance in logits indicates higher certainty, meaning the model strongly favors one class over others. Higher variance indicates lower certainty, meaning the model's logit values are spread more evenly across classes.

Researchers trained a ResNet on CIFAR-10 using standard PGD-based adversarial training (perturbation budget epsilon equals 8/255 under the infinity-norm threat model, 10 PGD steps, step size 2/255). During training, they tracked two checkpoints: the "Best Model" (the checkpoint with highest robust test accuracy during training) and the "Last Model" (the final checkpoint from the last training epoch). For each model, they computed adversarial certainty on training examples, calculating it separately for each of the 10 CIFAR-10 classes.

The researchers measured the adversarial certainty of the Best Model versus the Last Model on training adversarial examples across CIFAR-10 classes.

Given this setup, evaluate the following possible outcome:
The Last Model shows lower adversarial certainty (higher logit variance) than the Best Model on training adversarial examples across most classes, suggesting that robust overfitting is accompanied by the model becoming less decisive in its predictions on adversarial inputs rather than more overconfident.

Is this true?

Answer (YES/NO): NO